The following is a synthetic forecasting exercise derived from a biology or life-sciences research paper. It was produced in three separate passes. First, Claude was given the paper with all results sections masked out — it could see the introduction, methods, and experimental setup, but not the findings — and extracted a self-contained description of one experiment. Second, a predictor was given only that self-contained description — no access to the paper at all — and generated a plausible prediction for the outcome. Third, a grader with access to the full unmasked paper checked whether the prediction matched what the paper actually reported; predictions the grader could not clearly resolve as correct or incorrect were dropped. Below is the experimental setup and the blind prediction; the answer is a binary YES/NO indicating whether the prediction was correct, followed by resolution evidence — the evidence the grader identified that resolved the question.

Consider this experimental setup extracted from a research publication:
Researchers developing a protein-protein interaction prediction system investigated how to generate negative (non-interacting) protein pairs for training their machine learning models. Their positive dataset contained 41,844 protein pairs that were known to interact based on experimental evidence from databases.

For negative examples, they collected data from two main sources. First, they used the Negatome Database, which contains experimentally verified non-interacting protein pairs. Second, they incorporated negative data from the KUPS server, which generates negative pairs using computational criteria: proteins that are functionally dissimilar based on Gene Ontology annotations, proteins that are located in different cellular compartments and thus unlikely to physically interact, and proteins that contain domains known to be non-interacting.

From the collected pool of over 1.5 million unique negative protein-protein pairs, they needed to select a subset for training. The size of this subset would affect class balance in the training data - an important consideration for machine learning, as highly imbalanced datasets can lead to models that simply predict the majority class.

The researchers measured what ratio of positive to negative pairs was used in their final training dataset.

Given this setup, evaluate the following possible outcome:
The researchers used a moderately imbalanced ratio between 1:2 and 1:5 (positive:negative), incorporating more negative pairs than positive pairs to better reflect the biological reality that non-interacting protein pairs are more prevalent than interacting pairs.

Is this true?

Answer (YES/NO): NO